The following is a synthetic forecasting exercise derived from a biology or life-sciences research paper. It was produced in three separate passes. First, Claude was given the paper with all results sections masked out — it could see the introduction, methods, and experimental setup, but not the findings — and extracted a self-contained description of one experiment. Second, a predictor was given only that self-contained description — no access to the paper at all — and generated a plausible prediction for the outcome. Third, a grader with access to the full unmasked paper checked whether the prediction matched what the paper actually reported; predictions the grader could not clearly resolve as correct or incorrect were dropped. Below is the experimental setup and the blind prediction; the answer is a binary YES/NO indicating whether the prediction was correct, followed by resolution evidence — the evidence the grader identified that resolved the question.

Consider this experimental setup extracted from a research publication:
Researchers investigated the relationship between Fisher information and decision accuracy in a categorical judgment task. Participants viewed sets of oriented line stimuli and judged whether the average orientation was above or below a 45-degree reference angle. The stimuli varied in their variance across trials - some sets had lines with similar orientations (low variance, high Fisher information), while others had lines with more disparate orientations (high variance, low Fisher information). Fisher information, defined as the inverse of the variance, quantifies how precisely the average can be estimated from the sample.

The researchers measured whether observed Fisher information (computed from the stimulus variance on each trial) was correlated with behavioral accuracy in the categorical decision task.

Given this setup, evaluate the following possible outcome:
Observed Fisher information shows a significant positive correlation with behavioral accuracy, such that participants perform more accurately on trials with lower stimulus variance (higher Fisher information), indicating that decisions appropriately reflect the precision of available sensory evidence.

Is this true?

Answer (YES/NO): YES